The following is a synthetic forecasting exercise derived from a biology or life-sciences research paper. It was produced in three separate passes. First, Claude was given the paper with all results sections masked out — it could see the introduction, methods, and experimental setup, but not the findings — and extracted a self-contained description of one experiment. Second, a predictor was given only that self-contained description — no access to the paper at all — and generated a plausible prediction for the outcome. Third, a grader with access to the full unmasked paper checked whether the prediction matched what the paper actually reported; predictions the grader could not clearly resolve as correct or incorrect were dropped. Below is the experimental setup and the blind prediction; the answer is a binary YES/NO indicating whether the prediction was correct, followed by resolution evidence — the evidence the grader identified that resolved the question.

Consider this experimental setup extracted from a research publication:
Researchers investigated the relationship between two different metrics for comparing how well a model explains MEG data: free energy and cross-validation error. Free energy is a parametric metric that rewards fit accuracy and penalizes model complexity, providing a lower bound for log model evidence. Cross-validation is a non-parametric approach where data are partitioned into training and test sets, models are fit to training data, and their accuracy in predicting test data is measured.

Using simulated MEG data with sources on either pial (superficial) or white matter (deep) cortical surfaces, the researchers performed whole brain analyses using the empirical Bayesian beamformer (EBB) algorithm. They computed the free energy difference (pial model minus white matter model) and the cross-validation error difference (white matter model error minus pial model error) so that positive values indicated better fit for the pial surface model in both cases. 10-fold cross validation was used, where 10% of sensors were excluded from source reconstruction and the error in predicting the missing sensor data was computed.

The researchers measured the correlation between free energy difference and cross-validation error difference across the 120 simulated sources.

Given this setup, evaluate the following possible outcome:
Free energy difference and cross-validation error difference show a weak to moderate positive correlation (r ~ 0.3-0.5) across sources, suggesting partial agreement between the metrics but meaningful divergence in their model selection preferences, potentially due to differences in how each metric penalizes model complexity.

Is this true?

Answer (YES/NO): NO